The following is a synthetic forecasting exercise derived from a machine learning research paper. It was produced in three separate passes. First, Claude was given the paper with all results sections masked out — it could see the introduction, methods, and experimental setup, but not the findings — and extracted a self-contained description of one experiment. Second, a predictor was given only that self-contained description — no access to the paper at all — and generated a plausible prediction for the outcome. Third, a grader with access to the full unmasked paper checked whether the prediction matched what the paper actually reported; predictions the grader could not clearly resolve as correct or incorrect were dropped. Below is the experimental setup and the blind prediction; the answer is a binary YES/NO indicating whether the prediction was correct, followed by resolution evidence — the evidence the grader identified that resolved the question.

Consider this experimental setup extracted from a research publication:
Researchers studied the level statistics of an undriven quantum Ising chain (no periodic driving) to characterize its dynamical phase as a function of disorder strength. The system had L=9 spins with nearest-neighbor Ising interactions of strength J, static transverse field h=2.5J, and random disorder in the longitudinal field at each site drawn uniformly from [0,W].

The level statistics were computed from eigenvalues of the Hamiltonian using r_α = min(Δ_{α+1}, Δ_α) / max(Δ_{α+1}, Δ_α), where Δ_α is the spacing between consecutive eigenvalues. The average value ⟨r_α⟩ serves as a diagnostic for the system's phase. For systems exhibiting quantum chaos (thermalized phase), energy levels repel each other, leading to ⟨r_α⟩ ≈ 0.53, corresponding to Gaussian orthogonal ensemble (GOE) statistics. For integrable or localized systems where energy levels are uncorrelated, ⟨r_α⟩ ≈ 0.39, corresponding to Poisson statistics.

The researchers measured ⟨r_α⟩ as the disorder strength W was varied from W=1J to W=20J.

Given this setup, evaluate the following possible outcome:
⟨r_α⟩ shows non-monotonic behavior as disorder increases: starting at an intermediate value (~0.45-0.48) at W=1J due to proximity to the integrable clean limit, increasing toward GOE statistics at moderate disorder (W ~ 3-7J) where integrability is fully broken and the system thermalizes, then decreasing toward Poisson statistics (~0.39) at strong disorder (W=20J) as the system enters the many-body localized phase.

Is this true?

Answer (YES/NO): NO